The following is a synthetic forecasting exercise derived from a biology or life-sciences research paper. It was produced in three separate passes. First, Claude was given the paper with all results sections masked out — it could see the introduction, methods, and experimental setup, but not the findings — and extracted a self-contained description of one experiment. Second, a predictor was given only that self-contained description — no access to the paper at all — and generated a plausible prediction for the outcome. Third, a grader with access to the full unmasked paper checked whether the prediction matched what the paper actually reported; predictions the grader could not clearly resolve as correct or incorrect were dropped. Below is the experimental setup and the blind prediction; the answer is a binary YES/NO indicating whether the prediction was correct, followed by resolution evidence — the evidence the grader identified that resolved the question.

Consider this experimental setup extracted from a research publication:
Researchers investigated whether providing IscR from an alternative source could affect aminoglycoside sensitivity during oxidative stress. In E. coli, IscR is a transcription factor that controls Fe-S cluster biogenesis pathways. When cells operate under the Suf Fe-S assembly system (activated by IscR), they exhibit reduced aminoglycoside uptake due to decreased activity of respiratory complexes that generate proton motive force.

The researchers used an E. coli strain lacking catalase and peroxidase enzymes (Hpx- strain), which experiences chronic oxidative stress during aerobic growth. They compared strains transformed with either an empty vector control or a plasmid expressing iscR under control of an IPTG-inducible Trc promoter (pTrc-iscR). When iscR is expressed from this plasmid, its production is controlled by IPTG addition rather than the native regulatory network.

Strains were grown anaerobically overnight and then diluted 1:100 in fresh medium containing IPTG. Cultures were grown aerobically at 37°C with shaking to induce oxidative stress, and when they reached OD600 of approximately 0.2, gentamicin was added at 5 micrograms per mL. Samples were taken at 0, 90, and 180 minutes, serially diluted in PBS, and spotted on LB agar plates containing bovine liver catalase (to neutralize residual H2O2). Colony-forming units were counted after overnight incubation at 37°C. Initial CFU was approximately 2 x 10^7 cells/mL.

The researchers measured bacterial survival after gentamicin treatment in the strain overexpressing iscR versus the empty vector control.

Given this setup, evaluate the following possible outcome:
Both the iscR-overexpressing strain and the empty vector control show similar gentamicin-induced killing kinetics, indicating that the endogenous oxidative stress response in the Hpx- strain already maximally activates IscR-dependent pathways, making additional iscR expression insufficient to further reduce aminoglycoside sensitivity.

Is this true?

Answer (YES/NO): NO